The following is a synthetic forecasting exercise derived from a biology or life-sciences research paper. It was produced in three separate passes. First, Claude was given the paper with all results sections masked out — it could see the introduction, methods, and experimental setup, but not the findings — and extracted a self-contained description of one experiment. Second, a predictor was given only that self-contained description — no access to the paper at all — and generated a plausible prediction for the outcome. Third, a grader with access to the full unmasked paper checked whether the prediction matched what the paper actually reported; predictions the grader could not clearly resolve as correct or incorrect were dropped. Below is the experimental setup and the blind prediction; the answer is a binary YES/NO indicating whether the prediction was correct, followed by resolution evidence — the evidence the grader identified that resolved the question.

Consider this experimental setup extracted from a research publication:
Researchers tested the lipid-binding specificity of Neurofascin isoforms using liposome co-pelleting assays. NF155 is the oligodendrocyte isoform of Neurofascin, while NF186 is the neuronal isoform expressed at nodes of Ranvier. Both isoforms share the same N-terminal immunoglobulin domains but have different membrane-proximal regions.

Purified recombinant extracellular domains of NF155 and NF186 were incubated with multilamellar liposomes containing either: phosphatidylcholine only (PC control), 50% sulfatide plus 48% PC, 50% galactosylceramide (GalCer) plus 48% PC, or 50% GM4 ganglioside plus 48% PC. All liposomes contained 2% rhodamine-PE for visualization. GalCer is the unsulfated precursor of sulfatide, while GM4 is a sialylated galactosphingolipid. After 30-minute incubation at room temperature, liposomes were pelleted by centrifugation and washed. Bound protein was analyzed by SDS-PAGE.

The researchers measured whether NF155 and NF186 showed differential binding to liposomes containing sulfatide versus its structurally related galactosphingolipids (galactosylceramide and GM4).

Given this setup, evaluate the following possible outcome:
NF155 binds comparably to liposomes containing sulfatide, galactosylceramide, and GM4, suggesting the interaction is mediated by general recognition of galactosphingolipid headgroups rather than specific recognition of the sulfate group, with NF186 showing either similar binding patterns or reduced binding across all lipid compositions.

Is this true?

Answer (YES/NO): NO